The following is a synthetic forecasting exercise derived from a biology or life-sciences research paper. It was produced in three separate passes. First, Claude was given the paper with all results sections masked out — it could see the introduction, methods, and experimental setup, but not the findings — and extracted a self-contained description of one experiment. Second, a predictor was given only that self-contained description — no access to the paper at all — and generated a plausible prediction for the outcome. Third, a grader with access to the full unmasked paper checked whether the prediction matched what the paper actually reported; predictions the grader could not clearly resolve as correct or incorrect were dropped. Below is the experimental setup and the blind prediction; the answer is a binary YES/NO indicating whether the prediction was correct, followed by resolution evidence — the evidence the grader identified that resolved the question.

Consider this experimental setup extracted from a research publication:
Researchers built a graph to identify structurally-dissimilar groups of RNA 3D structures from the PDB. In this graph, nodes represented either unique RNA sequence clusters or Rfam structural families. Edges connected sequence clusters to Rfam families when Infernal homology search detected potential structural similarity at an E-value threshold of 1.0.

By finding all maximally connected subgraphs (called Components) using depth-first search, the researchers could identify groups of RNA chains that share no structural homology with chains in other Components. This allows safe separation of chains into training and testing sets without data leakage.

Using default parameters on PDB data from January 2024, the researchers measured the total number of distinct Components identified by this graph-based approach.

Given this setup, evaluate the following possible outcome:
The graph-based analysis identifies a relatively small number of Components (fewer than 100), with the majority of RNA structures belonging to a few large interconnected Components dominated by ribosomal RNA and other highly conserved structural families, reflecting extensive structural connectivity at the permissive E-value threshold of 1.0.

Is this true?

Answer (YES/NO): NO